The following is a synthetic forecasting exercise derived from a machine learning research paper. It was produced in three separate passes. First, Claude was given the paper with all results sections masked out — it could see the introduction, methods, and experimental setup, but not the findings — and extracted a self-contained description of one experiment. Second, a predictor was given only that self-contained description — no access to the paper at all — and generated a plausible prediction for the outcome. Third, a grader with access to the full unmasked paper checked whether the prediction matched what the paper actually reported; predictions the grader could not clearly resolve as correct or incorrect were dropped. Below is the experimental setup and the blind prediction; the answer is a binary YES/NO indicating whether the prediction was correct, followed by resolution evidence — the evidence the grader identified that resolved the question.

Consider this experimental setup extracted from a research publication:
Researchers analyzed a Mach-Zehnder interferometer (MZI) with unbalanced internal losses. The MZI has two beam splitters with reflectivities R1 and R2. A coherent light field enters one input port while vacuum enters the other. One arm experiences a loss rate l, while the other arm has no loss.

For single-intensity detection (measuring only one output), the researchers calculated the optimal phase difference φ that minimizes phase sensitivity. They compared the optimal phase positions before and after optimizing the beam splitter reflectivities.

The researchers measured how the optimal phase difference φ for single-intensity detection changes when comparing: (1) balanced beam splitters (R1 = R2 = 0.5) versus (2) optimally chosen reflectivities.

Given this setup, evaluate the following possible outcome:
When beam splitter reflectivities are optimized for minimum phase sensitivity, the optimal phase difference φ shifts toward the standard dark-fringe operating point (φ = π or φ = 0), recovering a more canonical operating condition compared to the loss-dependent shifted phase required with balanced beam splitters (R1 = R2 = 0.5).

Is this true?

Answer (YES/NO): NO